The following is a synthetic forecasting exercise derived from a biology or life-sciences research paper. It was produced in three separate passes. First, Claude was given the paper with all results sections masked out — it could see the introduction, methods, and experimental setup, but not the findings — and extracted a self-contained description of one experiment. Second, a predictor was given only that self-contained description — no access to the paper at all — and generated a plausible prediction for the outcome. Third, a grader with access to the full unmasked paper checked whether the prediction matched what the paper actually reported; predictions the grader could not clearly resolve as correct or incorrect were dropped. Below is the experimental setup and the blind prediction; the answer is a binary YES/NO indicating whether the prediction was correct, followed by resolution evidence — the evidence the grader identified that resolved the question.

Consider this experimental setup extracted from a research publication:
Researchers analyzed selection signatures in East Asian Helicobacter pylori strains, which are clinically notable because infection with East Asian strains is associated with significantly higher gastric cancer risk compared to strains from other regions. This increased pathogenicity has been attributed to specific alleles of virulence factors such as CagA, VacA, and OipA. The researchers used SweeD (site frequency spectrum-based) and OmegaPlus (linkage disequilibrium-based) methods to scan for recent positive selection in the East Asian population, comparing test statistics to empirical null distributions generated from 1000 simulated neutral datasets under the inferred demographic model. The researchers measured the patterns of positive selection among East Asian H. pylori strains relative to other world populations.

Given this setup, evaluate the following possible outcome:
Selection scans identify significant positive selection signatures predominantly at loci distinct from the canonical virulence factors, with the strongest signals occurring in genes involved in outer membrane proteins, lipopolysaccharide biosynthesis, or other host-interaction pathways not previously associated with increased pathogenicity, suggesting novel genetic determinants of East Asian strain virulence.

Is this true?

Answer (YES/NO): NO